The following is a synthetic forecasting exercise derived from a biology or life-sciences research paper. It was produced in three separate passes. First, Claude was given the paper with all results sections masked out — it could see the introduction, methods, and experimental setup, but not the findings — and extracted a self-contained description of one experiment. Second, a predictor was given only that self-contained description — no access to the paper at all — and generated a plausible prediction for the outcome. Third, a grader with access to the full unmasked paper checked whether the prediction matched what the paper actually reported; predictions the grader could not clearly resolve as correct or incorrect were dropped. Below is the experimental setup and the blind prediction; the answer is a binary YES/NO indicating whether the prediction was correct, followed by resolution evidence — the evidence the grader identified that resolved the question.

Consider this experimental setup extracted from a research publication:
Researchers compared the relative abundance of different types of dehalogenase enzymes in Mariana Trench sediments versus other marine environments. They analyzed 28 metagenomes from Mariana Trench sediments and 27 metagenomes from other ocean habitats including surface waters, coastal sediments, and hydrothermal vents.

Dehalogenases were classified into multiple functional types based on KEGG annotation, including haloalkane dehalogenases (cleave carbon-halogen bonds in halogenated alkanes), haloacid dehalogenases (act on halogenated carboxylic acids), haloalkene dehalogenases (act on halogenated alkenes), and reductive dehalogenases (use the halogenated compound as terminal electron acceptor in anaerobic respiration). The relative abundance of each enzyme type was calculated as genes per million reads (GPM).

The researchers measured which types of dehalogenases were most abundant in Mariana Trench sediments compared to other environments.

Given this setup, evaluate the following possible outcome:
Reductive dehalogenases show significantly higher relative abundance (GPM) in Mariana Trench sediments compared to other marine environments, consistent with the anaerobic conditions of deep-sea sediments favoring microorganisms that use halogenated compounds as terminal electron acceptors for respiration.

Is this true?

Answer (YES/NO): NO